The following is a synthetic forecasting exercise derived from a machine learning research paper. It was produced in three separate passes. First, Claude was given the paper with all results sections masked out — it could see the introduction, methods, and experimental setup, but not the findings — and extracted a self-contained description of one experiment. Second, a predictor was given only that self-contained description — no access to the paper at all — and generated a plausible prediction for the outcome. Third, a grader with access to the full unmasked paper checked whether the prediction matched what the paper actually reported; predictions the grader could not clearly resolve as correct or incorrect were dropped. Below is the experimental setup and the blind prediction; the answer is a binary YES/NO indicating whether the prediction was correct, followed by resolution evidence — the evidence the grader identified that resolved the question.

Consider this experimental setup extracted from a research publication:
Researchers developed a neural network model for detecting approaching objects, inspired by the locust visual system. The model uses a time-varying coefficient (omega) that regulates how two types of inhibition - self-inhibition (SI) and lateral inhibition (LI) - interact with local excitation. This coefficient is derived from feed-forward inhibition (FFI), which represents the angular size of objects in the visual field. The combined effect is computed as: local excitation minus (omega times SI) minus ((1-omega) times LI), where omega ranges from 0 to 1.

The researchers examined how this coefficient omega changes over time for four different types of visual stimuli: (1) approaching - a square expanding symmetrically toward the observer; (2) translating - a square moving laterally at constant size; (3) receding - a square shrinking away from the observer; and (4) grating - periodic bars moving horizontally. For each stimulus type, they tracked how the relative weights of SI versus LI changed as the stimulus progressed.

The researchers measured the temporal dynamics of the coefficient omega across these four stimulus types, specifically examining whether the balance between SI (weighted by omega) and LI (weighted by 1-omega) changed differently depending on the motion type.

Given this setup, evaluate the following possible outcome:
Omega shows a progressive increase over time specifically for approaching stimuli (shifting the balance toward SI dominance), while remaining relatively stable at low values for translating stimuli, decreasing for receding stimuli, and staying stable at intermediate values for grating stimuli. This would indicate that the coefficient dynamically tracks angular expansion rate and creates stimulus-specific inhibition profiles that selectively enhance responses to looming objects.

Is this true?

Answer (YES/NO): NO